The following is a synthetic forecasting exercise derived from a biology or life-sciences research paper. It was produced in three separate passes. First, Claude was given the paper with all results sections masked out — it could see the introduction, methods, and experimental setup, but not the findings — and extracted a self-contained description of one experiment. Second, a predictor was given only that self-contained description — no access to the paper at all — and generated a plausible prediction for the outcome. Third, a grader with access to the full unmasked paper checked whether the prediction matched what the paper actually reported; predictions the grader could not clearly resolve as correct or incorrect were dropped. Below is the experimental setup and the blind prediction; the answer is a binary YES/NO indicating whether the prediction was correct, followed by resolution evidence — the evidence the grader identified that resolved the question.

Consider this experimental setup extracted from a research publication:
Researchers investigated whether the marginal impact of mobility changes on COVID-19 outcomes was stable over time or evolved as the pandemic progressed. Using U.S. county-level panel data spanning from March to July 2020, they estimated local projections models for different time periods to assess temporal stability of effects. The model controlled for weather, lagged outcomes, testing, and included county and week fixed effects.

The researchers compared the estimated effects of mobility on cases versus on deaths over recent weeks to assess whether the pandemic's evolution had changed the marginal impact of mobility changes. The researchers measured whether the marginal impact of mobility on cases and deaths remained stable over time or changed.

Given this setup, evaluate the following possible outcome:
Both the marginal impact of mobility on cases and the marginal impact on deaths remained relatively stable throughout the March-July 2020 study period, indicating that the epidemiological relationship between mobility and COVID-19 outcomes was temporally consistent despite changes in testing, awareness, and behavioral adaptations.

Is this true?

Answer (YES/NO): NO